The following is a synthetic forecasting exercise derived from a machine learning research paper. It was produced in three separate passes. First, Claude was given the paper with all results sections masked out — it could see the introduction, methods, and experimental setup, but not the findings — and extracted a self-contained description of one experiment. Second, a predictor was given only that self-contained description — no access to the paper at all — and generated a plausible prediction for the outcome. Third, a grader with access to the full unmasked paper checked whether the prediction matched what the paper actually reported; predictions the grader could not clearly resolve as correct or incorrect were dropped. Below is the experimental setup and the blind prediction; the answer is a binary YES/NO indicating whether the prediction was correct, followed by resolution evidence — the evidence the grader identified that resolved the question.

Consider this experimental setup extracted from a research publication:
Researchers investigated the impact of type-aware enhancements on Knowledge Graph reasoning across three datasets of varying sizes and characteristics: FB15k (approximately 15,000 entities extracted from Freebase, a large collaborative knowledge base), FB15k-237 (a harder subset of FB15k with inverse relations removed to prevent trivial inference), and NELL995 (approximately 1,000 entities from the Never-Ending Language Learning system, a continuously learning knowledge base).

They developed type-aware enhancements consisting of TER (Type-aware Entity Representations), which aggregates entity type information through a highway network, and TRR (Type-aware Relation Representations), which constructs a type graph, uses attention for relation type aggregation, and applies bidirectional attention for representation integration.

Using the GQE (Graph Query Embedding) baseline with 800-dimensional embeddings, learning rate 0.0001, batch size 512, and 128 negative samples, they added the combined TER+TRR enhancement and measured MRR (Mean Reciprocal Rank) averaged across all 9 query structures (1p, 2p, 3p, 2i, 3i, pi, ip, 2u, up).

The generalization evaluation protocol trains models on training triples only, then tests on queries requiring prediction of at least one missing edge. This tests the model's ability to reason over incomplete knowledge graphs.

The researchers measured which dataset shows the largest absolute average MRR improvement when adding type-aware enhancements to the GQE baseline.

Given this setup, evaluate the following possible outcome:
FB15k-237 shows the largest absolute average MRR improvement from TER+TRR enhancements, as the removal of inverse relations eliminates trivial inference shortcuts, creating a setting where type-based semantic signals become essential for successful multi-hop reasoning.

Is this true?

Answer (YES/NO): NO